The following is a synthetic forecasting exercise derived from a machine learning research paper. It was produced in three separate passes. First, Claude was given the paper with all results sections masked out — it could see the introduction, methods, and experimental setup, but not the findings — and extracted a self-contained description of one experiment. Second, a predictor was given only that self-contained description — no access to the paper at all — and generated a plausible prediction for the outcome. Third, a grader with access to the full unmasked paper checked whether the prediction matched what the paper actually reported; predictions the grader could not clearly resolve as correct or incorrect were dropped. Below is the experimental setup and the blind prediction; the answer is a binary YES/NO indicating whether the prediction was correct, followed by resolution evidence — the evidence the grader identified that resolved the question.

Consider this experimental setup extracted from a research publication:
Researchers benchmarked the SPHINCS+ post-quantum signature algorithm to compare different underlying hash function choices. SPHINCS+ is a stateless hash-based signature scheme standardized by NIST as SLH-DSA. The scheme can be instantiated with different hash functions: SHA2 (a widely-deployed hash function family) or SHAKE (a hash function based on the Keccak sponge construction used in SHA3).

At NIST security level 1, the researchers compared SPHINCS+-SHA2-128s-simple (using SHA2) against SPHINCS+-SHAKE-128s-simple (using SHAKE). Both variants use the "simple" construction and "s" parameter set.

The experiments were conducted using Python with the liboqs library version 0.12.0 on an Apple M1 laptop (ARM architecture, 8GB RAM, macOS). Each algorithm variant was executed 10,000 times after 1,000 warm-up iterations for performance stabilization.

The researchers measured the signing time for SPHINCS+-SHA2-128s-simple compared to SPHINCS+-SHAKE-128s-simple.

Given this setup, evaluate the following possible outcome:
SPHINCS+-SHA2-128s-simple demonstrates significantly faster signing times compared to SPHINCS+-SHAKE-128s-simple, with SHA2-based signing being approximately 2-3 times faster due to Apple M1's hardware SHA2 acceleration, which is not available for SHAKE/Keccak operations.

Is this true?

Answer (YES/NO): NO